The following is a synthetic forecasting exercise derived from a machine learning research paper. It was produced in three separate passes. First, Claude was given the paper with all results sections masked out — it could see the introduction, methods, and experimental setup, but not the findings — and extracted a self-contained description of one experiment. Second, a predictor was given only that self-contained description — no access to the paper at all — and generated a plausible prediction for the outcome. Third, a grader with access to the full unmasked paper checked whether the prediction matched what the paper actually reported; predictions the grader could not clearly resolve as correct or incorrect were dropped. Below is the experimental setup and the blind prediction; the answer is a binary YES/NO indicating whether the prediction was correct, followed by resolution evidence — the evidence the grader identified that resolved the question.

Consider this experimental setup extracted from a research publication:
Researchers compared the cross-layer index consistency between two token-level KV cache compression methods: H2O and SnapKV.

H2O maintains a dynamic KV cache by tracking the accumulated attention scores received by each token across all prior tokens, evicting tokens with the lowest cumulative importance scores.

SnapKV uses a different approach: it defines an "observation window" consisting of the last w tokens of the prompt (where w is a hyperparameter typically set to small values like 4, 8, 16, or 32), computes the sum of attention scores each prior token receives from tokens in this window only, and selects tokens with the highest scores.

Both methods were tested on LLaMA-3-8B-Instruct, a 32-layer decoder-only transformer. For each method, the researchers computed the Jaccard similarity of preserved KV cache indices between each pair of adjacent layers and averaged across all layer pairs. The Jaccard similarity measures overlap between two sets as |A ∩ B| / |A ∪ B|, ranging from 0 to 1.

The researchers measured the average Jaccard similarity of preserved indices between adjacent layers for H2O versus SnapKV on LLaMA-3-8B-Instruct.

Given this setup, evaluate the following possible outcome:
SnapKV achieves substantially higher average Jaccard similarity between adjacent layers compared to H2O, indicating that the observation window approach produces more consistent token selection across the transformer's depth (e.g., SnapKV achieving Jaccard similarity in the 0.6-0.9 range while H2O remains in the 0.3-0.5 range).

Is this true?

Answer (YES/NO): NO